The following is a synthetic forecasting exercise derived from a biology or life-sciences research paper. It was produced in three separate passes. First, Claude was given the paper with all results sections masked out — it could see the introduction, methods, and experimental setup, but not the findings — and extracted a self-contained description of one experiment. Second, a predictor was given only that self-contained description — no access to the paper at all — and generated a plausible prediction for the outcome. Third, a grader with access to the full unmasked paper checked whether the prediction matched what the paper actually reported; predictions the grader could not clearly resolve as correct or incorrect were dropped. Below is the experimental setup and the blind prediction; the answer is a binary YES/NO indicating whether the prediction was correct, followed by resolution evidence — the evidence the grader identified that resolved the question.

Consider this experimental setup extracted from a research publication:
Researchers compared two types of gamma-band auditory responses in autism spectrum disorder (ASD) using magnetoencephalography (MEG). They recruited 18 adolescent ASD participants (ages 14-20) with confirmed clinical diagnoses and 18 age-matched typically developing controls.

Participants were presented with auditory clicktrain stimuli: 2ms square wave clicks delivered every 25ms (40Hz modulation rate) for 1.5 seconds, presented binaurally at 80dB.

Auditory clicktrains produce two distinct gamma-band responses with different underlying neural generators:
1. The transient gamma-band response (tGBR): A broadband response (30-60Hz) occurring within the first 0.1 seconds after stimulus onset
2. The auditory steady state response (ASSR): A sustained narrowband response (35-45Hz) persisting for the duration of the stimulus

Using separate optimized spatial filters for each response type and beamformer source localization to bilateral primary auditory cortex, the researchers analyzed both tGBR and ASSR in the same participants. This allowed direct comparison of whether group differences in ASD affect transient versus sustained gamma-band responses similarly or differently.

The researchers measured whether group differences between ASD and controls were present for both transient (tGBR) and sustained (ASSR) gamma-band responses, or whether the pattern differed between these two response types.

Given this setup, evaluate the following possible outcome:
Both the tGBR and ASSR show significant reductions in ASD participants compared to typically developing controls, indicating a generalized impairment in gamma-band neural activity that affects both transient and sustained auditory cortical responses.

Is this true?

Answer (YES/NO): NO